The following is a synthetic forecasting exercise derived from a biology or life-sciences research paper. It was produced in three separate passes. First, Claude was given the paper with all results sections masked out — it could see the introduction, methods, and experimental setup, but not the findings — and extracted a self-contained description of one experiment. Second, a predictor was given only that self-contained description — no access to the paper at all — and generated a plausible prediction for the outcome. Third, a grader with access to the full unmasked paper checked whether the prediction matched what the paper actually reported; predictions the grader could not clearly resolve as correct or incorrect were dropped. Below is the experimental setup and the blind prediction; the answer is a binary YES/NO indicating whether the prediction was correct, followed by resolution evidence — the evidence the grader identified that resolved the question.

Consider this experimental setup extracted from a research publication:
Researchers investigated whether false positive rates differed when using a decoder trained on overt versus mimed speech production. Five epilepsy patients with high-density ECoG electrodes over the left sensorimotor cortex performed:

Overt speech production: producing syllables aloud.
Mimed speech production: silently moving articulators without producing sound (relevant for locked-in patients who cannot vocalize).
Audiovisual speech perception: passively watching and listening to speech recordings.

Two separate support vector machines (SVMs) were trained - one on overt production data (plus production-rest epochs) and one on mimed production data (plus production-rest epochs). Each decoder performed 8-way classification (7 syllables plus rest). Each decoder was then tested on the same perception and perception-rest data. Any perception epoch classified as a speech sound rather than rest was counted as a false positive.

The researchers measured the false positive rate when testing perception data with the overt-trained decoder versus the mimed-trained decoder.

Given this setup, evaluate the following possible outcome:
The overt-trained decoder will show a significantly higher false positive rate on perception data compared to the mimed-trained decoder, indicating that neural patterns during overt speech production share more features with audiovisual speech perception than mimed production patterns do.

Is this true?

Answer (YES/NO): NO